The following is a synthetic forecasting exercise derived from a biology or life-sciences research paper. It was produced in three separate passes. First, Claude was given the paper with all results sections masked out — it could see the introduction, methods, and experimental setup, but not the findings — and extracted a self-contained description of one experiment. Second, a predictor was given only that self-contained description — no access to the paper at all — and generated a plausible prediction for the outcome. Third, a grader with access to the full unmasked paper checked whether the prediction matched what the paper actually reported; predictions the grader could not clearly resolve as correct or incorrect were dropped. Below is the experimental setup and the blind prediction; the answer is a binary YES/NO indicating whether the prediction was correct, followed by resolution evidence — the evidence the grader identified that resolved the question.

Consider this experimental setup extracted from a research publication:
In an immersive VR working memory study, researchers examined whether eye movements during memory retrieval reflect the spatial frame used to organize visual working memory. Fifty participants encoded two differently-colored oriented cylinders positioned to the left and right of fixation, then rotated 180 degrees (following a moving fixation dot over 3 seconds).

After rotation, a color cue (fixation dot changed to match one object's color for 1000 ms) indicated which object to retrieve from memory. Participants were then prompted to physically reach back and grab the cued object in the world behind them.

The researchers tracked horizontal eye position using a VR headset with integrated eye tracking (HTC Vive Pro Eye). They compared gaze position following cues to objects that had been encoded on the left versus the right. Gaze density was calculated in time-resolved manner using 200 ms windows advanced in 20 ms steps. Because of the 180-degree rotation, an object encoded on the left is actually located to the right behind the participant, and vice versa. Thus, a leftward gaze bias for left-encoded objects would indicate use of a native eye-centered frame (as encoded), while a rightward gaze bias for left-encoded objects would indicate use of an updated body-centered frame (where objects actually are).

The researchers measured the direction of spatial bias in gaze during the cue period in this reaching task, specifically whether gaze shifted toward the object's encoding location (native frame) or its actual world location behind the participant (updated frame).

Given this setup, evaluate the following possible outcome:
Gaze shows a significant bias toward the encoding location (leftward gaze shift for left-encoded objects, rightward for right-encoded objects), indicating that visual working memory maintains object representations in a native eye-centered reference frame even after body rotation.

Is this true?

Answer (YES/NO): NO